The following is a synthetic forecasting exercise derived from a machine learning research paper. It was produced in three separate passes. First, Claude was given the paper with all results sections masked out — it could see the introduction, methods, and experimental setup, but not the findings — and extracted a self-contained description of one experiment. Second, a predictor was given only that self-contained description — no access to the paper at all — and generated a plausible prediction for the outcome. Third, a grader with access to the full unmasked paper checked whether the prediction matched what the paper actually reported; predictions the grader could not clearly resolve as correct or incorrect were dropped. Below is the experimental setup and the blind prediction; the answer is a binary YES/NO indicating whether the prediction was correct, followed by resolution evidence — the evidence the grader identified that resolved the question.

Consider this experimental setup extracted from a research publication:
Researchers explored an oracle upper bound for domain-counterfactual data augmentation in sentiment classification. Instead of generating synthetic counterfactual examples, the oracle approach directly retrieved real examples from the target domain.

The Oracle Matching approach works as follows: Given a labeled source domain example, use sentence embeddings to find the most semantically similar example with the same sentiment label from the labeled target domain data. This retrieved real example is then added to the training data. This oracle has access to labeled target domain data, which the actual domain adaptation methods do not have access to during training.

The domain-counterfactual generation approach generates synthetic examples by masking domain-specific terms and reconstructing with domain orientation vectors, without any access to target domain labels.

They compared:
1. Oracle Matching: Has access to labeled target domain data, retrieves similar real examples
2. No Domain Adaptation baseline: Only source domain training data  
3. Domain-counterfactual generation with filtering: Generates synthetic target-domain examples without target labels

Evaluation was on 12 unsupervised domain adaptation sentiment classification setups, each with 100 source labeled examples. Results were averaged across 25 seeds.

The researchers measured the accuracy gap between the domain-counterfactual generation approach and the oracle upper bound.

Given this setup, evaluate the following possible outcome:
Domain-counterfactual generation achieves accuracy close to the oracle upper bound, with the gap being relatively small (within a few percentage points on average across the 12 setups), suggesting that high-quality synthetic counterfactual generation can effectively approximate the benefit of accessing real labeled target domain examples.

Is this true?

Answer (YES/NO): NO